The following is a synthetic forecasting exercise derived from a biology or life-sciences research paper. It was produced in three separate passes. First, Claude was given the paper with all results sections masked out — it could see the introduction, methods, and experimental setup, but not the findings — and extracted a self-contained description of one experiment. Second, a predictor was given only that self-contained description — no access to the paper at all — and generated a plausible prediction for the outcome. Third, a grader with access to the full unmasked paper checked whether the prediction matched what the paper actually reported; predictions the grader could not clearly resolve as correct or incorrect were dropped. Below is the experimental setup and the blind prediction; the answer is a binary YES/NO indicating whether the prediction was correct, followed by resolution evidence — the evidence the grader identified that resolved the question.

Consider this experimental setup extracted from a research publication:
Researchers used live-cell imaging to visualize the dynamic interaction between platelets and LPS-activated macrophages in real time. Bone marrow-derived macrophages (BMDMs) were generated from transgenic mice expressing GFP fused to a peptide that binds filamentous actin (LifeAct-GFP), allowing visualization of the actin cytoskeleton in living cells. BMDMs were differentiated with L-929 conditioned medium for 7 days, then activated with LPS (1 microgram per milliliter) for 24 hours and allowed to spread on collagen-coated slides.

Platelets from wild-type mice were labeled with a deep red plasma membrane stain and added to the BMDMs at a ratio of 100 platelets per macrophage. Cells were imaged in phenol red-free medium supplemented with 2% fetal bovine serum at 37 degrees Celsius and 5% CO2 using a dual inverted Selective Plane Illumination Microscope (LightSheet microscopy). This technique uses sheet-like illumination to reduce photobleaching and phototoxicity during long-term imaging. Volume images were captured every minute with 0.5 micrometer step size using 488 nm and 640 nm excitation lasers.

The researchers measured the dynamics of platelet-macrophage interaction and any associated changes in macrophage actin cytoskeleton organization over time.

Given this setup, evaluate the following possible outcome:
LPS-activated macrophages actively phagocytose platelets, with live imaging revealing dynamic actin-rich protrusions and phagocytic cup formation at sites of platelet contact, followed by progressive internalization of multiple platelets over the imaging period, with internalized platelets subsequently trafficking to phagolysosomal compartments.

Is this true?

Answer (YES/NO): NO